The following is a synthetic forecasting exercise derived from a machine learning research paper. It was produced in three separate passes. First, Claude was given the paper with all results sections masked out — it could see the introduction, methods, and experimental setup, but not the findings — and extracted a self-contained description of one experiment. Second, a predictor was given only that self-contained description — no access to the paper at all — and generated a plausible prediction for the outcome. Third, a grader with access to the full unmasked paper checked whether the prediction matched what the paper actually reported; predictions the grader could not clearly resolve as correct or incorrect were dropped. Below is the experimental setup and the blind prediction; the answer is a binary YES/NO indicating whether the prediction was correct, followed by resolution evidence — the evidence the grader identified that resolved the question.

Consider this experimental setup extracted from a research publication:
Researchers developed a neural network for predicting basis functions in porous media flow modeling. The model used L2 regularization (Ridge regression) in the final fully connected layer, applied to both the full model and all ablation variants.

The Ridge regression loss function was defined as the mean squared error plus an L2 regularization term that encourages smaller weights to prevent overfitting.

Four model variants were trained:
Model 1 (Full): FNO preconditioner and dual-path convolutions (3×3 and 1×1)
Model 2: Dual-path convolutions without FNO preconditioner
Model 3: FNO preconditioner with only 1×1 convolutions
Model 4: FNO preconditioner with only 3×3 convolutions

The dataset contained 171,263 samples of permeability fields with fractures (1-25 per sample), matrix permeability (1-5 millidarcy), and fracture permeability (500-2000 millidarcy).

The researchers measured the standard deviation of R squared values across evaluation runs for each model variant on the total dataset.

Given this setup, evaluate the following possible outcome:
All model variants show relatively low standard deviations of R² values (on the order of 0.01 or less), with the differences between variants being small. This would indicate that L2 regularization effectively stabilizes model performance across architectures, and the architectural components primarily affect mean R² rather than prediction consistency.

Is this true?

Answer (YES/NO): YES